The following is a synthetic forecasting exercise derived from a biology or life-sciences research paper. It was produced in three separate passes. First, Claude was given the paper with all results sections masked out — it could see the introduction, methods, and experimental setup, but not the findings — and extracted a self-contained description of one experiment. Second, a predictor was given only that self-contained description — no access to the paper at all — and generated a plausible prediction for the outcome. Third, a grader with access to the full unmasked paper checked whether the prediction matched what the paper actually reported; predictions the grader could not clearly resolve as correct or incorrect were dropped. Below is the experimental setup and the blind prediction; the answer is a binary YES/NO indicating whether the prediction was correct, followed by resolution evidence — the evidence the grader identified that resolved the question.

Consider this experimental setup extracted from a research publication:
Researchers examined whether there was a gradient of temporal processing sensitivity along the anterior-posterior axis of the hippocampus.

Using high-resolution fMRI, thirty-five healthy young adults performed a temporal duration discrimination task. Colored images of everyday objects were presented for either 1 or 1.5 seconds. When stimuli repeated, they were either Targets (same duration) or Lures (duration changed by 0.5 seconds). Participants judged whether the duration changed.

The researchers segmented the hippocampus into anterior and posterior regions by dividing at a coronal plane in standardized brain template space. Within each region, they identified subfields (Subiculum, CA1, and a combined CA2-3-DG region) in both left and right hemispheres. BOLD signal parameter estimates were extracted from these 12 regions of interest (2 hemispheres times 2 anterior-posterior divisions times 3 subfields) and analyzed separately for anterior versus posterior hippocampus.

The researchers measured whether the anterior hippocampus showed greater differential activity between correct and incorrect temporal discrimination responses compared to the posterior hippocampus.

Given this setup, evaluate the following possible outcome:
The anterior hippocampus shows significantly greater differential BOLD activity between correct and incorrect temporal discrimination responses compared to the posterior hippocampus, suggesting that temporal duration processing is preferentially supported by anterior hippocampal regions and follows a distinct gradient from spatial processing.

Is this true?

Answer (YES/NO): NO